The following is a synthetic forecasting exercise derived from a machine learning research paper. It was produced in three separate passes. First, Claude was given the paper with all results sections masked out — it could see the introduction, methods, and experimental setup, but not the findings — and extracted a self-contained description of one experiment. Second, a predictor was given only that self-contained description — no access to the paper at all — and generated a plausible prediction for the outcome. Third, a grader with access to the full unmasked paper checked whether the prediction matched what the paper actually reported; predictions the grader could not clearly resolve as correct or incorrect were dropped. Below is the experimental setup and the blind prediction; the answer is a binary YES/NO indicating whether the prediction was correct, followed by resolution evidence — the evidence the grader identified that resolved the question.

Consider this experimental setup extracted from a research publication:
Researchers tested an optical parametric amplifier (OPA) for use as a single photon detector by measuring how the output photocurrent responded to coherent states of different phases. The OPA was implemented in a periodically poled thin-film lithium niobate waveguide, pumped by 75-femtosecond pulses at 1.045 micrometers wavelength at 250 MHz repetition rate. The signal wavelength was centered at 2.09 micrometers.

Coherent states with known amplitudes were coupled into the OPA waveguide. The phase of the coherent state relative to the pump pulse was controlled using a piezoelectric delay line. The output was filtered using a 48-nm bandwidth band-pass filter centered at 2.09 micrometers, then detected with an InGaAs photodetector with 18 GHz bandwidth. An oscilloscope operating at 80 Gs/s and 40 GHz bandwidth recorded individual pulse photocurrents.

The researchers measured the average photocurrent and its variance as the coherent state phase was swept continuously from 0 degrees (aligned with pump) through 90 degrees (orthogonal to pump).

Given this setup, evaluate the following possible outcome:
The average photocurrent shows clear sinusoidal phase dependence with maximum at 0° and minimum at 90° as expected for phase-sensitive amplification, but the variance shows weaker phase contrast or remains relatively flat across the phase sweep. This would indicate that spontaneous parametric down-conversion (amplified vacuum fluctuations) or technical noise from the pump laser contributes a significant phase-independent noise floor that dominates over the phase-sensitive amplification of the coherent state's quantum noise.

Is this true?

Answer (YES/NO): NO